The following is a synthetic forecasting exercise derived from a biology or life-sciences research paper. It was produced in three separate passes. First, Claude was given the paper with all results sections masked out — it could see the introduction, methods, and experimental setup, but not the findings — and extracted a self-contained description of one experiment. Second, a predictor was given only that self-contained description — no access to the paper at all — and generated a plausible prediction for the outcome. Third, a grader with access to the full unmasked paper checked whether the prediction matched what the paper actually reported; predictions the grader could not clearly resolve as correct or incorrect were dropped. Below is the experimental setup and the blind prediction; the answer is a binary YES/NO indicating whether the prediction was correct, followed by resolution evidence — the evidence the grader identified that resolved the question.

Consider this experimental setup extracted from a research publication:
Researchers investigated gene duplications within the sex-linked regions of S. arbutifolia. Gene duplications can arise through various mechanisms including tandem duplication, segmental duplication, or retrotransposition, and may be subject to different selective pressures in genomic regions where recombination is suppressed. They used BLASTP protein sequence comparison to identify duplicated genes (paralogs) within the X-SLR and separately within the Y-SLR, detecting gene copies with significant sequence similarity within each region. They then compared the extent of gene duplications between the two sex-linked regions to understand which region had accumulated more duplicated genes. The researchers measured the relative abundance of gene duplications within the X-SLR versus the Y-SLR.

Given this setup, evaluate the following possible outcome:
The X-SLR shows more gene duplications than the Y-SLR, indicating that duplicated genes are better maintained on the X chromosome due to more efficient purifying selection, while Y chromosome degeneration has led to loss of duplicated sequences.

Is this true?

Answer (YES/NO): NO